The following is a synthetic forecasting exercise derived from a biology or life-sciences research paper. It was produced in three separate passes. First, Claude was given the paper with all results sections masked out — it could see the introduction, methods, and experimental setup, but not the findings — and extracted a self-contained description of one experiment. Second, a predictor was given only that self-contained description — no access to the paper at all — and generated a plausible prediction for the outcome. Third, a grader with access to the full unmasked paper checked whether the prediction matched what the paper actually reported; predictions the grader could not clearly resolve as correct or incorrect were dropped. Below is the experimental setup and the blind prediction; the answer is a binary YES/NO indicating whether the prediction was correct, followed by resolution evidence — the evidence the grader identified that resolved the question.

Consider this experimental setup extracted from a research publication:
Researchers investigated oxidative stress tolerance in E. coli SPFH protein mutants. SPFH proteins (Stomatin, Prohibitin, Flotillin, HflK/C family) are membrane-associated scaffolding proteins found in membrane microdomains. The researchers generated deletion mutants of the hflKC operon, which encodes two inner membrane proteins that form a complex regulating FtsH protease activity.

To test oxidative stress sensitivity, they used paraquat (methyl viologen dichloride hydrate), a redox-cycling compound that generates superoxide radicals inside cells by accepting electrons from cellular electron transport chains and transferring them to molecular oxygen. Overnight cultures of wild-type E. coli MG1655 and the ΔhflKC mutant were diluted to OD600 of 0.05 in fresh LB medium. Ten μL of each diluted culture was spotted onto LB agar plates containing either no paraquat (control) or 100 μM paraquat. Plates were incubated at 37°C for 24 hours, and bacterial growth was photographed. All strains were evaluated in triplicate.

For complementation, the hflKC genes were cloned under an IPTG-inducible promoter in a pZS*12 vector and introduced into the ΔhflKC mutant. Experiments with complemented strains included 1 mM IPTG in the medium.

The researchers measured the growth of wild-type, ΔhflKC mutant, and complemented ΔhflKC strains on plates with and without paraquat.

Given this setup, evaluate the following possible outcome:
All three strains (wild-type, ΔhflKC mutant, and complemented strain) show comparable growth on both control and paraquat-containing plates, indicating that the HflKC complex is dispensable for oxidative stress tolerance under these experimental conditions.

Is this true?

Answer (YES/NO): NO